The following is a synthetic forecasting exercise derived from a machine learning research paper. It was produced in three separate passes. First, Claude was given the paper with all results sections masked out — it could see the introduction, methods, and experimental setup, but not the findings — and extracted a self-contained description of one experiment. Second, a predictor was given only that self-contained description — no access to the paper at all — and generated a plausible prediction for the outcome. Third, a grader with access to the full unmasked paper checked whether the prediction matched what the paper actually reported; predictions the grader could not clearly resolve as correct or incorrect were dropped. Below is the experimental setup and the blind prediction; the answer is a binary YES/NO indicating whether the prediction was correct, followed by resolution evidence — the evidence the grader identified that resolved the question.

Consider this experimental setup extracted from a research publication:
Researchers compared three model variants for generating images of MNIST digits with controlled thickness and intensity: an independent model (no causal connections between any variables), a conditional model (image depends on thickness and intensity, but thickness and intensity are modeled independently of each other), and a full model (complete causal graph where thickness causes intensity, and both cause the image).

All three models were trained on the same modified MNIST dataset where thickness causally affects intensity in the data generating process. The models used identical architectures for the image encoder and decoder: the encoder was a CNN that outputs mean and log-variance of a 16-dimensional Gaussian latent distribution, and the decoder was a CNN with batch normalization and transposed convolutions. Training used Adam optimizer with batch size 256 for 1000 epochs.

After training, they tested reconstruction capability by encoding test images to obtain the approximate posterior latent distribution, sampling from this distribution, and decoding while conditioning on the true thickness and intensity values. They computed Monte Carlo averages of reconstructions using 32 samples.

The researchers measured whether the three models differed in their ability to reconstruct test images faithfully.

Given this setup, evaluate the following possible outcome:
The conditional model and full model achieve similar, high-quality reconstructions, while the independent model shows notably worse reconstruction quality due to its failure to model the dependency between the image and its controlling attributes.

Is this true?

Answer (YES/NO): NO